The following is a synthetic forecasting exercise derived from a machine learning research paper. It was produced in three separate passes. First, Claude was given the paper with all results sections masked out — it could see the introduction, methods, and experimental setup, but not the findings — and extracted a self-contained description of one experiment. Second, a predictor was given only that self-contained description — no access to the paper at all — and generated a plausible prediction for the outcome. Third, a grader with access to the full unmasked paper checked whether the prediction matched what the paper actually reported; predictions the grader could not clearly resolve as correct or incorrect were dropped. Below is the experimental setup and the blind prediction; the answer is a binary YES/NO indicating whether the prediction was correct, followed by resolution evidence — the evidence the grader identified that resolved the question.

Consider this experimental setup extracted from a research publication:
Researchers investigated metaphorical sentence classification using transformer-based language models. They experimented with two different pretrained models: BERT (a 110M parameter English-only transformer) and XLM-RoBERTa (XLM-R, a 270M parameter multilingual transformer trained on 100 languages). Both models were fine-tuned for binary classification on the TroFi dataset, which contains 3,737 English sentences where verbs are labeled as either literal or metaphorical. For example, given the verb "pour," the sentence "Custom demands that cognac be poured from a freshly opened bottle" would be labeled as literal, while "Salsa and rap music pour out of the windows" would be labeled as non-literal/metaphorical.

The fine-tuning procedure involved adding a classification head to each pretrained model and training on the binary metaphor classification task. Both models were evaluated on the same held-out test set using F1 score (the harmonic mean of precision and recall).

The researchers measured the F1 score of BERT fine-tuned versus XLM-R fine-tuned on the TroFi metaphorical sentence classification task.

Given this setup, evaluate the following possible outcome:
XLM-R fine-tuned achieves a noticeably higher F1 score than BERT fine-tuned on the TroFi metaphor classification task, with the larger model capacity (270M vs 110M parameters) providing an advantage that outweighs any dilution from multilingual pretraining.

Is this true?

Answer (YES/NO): YES